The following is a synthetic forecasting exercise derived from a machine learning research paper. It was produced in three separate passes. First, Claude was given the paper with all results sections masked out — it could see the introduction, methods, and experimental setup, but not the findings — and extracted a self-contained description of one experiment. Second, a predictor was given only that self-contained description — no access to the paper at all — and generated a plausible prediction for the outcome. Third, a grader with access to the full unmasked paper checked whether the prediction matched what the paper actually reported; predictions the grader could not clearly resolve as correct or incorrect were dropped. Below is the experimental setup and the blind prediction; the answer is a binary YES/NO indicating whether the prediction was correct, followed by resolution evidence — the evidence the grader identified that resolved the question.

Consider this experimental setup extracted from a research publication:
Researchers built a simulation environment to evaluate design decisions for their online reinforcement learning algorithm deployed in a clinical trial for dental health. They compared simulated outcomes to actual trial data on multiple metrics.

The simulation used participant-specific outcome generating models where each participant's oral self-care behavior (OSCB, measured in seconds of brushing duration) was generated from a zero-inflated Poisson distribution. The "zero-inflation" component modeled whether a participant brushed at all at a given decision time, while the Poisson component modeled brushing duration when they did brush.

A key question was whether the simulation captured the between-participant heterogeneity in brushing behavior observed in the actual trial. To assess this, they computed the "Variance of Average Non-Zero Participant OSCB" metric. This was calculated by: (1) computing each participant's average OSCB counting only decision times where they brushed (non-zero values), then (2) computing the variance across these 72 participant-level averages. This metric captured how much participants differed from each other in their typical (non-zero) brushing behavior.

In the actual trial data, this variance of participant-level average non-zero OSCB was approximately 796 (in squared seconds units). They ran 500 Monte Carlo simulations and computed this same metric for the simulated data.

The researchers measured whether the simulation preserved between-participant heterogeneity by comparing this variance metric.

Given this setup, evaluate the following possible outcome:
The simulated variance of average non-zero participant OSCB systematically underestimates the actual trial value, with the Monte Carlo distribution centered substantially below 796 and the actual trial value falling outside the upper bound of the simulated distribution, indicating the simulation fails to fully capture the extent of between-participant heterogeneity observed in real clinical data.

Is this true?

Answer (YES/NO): NO